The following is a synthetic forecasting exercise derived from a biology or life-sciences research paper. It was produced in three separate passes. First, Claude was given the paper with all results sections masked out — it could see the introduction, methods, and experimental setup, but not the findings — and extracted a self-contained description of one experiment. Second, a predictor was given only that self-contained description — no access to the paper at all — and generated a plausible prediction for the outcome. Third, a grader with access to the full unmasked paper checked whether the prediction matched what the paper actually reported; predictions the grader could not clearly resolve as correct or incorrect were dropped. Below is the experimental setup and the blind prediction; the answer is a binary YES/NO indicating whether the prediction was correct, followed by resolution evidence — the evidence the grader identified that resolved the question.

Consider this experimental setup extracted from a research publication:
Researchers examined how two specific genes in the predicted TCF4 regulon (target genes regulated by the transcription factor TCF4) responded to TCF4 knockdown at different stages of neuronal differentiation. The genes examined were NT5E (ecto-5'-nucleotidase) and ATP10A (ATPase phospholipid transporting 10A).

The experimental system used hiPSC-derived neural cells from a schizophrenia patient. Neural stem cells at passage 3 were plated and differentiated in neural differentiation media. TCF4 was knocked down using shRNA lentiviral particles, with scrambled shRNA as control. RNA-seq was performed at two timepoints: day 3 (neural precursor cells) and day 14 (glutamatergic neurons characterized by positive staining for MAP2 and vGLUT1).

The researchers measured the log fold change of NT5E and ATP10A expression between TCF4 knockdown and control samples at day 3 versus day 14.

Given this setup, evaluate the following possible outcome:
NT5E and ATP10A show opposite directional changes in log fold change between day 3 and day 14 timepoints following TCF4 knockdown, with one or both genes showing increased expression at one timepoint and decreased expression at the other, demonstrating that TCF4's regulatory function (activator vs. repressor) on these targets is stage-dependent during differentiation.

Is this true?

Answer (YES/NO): YES